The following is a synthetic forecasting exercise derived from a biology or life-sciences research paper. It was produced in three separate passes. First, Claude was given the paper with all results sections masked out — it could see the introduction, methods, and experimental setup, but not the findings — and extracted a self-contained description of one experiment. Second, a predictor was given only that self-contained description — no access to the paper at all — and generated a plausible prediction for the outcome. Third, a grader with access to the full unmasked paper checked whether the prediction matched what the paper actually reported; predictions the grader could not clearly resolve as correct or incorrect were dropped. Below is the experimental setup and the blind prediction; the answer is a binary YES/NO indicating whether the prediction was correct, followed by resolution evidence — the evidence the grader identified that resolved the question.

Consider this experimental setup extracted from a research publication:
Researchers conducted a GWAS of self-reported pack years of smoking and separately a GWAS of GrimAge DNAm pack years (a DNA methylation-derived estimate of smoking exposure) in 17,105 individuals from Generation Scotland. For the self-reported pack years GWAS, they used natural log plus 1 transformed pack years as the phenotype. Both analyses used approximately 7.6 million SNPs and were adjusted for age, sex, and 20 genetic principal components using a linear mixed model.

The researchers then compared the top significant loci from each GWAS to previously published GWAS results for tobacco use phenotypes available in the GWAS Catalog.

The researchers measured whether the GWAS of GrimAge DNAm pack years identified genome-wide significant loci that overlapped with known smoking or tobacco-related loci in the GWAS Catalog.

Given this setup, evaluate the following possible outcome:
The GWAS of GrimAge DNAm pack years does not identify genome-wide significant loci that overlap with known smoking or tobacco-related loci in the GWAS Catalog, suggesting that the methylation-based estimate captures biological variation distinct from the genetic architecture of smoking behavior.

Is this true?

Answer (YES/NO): NO